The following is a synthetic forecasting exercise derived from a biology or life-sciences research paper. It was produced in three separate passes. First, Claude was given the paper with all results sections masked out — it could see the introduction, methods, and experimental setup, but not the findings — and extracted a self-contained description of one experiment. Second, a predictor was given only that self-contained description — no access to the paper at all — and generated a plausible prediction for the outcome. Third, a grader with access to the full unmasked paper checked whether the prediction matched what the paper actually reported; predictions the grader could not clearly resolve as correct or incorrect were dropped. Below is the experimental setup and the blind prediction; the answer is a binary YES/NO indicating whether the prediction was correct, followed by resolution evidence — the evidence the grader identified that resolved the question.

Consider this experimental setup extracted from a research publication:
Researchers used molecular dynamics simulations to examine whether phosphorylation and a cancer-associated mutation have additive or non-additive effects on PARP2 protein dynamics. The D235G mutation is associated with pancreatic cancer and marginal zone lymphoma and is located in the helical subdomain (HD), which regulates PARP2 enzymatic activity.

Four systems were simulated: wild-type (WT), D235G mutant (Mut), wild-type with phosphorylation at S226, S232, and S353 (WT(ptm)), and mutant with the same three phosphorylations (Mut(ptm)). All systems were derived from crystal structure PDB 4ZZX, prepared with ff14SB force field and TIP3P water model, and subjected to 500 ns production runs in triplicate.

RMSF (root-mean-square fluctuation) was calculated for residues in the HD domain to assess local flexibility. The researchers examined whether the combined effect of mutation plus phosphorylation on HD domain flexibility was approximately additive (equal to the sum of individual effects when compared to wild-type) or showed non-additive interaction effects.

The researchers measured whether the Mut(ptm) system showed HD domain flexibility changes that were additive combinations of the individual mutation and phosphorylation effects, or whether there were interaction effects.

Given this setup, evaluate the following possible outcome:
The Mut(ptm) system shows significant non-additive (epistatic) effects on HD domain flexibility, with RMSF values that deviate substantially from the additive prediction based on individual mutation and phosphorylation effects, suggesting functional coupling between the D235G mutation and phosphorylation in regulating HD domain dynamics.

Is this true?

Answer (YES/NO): NO